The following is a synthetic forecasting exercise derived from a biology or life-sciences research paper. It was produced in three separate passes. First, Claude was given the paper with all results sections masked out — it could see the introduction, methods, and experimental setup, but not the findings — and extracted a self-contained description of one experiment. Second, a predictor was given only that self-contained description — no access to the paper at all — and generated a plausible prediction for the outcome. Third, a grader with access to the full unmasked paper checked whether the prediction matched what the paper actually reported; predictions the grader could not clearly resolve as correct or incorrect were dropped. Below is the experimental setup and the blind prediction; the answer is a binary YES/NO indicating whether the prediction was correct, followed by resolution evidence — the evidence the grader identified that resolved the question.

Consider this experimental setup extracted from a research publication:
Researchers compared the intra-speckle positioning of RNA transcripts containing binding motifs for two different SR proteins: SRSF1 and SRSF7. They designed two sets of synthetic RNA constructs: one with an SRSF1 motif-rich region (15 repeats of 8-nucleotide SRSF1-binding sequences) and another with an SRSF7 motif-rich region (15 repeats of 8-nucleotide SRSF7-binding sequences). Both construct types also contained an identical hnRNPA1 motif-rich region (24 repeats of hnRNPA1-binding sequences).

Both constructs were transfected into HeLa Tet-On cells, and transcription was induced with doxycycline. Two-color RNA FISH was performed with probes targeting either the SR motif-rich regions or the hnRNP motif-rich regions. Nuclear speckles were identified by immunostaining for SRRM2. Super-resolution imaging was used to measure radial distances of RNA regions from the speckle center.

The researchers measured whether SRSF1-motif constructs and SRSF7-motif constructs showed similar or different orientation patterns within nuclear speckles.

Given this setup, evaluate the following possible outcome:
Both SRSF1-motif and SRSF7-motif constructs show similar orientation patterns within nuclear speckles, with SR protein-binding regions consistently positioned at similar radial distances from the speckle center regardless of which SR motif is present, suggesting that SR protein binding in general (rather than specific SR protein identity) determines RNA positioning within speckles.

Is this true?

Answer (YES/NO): YES